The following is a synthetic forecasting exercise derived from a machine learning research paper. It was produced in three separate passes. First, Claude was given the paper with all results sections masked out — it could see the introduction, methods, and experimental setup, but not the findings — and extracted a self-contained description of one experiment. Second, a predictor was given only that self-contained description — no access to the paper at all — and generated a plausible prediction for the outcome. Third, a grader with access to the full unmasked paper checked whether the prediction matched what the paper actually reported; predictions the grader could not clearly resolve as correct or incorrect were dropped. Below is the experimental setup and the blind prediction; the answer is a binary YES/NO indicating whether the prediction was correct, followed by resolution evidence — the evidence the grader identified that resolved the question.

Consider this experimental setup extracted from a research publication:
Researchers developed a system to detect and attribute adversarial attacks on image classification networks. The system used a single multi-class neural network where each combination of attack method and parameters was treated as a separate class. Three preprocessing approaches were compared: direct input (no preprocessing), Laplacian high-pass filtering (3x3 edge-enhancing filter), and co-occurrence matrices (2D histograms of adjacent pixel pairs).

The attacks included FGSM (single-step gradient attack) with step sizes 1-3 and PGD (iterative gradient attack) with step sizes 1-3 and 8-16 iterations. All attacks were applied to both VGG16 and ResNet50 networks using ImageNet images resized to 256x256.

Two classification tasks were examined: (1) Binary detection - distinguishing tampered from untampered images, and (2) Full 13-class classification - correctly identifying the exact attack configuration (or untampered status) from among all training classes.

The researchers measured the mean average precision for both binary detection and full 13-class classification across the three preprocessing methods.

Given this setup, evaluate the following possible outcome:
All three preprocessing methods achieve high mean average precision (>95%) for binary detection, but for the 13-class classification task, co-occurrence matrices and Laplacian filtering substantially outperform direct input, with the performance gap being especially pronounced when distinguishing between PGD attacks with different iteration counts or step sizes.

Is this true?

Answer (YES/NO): NO